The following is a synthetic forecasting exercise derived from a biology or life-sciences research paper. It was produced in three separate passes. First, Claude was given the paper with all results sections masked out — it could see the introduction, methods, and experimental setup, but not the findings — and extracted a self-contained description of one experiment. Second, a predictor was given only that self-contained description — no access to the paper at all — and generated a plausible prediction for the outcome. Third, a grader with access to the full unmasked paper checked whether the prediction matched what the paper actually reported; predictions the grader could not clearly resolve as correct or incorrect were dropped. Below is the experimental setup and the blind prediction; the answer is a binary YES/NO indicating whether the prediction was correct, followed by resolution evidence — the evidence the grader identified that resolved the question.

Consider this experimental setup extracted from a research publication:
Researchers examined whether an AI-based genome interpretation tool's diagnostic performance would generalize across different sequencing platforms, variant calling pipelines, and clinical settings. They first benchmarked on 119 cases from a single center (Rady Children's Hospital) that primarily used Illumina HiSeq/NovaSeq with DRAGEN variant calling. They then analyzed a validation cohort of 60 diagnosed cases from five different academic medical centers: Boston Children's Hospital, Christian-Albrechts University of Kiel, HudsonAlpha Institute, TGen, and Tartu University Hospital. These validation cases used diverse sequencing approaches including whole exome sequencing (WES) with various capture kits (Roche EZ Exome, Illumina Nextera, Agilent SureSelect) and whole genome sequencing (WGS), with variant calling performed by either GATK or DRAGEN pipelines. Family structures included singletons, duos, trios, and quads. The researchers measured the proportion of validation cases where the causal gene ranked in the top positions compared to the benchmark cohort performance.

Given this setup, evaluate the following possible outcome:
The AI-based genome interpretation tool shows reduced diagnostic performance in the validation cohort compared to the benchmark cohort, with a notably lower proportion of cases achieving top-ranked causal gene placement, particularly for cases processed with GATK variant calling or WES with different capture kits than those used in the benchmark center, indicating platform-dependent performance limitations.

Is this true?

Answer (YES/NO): NO